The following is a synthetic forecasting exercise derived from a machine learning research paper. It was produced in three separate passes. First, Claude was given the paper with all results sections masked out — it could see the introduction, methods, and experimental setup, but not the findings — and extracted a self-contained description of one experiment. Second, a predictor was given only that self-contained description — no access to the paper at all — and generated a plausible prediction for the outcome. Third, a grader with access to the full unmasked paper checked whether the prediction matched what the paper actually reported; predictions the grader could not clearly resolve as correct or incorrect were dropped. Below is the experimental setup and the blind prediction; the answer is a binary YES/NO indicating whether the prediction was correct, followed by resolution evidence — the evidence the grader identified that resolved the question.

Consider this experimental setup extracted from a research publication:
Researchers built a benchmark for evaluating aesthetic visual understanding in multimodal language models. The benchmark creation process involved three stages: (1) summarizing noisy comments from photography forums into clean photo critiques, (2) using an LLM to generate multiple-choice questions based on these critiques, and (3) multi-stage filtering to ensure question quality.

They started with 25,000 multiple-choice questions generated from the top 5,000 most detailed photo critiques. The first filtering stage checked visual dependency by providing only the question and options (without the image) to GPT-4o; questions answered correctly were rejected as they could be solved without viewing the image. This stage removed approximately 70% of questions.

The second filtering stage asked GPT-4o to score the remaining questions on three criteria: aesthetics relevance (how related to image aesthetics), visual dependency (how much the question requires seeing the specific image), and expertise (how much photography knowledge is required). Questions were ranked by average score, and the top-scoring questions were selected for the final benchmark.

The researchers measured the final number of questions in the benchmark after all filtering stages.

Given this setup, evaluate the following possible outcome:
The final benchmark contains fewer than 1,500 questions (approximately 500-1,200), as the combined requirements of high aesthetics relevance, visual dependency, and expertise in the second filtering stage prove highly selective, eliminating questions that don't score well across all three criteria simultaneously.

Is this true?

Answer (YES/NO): NO